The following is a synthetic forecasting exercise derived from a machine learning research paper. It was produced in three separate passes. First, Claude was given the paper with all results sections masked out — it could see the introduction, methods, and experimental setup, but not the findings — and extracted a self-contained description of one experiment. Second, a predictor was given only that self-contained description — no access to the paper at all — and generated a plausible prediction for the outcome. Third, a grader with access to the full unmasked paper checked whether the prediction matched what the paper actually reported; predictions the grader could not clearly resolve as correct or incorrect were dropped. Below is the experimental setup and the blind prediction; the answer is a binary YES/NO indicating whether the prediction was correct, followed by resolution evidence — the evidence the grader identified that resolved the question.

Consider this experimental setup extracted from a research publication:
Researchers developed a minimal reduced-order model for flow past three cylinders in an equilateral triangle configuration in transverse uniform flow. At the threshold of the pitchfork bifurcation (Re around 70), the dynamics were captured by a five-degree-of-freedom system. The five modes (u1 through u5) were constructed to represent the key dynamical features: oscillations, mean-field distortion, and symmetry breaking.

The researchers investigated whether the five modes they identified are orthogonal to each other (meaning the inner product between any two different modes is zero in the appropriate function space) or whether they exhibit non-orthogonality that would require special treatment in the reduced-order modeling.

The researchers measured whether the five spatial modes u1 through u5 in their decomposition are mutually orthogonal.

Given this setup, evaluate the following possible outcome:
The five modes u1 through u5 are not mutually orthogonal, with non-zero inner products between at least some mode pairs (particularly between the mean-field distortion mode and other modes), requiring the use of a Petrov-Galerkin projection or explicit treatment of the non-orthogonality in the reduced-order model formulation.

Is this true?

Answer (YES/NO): NO